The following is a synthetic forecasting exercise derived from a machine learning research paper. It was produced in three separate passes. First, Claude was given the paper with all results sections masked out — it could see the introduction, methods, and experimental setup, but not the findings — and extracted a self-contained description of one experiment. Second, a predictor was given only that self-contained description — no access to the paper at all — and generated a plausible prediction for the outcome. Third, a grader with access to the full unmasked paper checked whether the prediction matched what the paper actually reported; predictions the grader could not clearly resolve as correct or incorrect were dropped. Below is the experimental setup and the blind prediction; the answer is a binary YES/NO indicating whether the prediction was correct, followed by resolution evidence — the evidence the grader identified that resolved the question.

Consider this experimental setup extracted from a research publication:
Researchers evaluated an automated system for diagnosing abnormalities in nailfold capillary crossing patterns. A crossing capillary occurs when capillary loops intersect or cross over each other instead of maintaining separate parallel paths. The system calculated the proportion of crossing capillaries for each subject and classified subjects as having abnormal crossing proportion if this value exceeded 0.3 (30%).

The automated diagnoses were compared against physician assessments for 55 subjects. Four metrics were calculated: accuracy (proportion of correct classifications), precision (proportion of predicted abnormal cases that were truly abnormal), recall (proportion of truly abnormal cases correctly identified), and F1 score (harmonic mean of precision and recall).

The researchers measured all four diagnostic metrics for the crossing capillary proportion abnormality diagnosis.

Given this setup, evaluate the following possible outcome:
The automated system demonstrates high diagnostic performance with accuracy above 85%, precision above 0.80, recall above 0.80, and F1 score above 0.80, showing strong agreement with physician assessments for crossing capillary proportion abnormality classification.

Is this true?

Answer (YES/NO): YES